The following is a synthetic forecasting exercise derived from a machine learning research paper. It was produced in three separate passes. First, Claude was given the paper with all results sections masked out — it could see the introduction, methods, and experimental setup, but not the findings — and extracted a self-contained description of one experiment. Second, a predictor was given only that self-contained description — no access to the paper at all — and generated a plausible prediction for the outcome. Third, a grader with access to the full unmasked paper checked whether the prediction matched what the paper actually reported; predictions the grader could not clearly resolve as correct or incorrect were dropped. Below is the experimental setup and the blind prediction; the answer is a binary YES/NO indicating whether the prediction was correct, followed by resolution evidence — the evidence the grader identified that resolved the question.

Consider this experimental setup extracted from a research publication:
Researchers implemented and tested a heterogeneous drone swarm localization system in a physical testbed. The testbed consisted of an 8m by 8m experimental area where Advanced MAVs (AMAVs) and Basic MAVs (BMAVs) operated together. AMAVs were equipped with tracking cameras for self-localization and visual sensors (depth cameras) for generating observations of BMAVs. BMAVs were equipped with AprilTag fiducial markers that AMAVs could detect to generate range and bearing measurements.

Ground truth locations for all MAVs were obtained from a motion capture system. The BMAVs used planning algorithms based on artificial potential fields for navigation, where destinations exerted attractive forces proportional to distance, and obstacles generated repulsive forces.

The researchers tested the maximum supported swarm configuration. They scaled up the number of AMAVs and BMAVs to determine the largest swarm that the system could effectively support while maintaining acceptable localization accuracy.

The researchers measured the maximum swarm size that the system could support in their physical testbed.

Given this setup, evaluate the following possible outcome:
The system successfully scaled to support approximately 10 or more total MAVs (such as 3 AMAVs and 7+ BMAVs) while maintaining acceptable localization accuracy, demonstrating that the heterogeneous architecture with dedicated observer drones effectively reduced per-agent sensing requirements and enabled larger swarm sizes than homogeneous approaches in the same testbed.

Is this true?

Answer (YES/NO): NO